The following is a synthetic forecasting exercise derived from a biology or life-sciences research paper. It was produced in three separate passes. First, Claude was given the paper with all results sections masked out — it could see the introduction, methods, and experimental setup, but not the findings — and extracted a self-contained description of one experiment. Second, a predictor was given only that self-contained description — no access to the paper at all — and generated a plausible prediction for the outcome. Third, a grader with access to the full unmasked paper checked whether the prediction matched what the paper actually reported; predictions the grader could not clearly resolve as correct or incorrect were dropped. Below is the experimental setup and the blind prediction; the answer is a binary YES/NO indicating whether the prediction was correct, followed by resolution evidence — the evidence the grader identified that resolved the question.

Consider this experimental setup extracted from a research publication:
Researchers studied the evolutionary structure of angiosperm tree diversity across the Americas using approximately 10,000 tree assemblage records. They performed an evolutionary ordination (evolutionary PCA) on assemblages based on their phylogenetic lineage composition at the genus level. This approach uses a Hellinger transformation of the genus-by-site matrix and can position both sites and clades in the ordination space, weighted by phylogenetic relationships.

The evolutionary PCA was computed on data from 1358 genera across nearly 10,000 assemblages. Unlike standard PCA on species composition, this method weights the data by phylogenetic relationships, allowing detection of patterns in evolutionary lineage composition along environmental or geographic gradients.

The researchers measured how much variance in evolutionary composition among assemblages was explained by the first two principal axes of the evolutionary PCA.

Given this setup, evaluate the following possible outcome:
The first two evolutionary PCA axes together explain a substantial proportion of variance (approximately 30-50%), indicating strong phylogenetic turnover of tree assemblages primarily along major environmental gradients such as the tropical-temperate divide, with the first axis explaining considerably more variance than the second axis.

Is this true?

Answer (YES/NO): NO